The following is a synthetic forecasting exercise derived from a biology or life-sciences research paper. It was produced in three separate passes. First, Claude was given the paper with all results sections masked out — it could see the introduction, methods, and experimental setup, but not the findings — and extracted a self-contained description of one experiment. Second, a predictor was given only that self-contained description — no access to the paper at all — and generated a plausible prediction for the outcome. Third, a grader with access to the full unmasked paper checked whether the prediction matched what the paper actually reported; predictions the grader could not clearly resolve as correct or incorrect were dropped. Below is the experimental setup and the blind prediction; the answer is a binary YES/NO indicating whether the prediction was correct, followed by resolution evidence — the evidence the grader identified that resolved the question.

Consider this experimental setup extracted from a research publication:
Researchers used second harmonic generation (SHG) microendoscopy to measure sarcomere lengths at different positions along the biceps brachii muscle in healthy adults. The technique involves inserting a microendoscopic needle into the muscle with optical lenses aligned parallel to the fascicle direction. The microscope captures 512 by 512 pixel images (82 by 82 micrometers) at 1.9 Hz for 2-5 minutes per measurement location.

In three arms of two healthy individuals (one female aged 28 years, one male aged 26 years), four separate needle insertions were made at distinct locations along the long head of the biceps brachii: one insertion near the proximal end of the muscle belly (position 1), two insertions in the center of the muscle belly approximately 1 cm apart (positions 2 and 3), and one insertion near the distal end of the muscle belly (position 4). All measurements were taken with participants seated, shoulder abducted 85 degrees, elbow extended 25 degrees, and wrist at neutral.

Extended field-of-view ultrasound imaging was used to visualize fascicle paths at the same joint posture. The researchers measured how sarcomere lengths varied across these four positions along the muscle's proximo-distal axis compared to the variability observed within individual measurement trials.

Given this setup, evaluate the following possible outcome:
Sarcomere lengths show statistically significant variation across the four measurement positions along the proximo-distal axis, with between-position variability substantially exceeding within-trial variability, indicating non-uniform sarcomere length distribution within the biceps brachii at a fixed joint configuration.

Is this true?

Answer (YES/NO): NO